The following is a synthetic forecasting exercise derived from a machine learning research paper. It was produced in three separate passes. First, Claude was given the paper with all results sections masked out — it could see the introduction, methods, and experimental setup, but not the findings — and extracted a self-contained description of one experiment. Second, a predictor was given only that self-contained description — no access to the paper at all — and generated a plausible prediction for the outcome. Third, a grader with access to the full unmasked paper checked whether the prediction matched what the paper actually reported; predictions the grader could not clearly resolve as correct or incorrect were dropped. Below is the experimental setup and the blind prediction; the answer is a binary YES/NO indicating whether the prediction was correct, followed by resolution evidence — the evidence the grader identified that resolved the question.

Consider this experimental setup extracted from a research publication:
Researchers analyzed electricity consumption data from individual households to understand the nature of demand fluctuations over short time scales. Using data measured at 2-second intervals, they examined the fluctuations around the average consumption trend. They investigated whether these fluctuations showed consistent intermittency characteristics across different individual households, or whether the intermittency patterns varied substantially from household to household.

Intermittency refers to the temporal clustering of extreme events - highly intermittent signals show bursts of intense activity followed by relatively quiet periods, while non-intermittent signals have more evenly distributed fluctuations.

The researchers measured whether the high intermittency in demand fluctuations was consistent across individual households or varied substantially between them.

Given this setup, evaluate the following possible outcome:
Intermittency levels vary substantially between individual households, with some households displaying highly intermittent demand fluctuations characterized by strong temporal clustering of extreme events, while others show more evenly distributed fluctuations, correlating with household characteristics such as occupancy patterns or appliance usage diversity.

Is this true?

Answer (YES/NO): NO